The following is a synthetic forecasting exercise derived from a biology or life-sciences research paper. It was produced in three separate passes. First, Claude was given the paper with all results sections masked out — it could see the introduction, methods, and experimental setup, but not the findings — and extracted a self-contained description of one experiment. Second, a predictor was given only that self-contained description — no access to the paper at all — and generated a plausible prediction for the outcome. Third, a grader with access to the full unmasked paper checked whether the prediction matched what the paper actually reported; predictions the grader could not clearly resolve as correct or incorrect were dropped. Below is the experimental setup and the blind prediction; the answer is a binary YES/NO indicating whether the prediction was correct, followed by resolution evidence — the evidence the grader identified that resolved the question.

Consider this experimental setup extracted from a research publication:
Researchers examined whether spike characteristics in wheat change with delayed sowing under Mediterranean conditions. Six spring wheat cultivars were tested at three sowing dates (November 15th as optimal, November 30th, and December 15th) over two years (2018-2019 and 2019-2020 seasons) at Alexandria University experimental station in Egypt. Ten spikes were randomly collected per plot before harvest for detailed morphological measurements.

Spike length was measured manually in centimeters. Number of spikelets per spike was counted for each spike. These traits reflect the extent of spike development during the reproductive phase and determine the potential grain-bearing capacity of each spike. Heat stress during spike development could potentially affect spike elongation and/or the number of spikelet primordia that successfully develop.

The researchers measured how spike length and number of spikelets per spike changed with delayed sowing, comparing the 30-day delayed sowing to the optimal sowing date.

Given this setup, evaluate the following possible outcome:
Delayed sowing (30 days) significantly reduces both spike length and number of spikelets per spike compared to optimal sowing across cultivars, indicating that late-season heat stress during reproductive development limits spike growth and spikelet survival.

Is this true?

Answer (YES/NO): NO